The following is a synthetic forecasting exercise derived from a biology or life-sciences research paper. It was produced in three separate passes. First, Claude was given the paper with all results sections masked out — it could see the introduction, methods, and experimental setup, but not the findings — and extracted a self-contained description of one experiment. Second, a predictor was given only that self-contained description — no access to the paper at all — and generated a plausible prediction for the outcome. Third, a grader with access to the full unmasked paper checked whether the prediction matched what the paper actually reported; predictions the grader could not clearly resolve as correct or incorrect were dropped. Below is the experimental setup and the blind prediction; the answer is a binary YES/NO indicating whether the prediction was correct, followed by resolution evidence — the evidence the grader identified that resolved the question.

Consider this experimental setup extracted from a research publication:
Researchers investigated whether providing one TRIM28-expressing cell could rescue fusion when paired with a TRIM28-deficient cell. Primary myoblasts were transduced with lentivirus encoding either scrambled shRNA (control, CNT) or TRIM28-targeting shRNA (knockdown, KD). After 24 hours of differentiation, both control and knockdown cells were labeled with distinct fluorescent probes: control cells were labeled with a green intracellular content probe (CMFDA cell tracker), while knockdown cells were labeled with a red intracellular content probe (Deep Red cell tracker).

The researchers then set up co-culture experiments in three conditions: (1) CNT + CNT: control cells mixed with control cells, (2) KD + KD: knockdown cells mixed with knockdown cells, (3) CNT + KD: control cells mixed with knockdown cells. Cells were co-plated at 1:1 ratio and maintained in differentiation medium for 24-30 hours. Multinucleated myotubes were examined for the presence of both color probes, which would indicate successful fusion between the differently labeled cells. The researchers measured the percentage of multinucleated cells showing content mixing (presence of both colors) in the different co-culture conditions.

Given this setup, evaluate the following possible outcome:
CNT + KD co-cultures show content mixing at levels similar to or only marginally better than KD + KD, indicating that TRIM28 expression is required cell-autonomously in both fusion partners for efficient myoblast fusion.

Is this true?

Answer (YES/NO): NO